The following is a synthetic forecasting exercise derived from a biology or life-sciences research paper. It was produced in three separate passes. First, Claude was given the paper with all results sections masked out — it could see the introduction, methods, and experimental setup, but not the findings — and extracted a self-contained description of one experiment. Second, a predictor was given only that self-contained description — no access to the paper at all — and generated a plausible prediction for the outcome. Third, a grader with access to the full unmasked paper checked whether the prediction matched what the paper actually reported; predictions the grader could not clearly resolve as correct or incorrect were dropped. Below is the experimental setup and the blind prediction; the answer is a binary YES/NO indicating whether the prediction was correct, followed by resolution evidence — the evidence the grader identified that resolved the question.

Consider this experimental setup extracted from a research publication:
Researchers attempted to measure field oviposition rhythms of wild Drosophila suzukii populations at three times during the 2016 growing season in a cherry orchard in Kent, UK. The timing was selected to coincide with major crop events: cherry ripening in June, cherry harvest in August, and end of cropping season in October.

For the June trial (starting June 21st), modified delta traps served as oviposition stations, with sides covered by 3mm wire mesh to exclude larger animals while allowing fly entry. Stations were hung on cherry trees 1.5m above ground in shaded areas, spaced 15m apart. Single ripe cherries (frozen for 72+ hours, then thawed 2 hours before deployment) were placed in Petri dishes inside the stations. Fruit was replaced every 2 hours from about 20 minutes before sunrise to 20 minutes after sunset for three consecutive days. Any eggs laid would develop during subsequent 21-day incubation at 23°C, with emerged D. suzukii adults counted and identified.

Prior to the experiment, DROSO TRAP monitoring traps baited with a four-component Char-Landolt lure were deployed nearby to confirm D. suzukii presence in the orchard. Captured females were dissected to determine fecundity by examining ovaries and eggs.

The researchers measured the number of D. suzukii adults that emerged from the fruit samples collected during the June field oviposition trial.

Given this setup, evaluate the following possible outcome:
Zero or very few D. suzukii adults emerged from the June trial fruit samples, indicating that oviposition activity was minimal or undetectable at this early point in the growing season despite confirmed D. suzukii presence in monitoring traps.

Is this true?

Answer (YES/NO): YES